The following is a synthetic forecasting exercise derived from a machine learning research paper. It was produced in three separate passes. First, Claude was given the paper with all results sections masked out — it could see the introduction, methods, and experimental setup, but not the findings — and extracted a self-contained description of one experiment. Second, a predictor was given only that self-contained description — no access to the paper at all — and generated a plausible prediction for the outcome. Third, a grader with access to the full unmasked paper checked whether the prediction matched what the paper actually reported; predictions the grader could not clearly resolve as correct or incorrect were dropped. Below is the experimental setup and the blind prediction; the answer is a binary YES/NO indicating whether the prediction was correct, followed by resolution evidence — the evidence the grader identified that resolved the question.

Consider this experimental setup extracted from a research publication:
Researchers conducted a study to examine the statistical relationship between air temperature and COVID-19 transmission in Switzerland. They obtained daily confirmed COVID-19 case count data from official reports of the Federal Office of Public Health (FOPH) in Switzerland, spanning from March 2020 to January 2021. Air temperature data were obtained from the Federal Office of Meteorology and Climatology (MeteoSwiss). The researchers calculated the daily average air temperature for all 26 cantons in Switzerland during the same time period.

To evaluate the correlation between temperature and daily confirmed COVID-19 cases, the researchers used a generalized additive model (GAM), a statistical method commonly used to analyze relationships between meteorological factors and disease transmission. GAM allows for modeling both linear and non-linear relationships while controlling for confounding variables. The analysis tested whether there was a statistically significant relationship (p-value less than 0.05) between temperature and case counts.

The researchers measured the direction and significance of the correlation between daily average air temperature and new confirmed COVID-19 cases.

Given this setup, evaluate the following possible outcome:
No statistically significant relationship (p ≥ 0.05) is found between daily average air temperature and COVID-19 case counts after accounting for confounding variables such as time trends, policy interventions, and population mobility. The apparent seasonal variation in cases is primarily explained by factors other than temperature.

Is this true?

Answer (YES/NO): NO